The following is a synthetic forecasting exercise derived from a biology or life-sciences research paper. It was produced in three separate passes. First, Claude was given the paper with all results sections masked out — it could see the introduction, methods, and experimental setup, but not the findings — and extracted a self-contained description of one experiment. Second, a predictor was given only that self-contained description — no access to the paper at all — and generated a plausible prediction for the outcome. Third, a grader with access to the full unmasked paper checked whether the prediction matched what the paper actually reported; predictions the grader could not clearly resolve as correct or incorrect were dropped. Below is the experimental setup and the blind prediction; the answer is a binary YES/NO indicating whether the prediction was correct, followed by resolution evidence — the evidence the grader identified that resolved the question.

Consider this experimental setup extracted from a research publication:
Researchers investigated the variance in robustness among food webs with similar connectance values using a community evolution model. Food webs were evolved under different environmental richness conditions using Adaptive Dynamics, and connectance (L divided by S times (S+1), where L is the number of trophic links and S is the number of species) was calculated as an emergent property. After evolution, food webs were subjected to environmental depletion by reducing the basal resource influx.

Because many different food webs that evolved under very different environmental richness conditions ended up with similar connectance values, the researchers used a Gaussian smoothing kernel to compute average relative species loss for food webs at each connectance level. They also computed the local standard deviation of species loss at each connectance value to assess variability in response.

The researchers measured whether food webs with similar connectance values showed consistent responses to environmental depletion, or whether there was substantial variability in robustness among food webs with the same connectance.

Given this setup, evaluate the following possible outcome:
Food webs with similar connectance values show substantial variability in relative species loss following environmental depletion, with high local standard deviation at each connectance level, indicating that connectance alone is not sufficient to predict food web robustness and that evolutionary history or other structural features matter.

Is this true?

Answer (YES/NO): YES